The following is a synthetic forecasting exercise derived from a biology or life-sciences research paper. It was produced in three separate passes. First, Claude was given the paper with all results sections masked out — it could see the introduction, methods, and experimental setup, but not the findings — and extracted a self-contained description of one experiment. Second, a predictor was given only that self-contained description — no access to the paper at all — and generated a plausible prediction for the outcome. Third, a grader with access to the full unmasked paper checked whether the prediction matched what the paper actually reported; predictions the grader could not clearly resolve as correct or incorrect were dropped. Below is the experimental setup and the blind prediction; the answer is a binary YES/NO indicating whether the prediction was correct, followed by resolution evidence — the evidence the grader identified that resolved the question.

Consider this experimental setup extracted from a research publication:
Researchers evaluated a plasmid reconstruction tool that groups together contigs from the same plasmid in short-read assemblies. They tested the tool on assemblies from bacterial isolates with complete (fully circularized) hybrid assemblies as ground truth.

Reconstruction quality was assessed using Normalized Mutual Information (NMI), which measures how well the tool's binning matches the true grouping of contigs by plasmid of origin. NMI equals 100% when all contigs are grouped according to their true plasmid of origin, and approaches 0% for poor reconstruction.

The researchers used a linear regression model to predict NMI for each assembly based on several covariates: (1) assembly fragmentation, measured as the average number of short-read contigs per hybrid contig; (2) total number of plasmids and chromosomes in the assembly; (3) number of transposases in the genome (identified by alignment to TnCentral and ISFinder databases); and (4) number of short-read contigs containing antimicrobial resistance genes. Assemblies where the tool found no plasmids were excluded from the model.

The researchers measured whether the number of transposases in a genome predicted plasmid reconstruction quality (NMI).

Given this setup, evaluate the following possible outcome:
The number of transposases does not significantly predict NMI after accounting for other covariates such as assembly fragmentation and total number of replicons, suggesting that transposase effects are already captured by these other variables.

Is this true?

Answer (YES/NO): NO